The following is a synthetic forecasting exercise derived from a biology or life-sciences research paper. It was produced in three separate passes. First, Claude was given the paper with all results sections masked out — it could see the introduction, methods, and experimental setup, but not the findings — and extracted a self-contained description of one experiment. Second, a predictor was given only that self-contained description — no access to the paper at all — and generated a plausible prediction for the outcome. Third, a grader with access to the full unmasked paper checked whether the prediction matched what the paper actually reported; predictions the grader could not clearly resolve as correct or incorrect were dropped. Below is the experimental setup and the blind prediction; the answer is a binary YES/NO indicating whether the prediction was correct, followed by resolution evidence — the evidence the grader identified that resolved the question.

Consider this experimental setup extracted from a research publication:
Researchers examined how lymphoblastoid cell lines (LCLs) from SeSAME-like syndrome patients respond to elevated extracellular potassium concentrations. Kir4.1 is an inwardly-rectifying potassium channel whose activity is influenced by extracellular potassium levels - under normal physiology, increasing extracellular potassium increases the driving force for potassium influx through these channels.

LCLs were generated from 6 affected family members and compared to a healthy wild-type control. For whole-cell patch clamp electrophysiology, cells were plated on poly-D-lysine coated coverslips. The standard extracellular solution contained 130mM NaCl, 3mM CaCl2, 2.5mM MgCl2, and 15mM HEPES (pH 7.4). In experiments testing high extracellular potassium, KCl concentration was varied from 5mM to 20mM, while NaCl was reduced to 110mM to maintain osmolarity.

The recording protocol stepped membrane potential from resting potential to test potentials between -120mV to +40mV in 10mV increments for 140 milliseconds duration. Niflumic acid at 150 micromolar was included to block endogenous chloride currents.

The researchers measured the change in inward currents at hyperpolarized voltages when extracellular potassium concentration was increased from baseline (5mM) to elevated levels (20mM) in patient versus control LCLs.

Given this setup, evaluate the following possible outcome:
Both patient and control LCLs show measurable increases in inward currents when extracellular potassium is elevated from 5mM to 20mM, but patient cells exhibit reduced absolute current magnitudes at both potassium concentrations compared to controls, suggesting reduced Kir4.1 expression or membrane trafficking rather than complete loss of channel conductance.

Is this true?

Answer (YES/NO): YES